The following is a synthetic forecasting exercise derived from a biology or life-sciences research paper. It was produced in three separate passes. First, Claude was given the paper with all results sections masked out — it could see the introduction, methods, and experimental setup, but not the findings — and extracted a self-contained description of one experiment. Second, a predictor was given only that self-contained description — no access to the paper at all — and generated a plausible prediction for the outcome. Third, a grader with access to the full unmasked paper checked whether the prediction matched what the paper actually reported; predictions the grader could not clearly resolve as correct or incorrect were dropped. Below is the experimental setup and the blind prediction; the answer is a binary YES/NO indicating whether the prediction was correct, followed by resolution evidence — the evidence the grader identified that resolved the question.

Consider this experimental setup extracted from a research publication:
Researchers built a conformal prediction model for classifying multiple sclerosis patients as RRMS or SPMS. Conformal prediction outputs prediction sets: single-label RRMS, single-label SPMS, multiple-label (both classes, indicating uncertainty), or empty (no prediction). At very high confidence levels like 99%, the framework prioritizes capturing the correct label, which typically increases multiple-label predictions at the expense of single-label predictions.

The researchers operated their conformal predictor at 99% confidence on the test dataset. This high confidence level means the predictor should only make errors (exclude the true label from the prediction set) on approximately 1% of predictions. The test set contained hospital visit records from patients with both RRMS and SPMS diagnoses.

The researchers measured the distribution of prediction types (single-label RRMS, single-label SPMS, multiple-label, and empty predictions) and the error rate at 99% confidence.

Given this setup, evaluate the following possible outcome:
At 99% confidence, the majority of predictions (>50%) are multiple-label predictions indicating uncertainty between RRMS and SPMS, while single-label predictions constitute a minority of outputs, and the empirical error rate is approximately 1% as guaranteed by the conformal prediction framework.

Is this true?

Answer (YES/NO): NO